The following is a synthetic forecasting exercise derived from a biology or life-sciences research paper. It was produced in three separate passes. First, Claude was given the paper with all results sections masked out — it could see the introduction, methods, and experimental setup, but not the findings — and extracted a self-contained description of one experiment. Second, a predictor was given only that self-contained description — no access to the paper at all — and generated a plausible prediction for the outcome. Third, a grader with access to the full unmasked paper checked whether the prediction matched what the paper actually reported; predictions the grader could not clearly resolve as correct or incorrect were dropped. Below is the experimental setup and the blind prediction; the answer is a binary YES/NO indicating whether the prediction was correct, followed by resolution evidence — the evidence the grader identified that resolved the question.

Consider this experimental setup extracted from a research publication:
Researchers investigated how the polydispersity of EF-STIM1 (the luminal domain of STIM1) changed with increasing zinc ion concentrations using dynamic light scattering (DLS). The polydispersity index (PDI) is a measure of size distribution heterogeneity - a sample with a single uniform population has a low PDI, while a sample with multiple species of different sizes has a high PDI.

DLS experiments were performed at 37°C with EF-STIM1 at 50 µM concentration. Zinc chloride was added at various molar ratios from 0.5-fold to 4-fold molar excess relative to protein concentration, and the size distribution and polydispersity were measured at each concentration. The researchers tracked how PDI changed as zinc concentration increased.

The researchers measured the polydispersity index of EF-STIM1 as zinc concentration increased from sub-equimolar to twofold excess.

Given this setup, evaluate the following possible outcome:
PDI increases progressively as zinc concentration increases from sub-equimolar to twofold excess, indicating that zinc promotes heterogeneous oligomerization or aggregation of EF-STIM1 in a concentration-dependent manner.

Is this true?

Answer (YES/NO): NO